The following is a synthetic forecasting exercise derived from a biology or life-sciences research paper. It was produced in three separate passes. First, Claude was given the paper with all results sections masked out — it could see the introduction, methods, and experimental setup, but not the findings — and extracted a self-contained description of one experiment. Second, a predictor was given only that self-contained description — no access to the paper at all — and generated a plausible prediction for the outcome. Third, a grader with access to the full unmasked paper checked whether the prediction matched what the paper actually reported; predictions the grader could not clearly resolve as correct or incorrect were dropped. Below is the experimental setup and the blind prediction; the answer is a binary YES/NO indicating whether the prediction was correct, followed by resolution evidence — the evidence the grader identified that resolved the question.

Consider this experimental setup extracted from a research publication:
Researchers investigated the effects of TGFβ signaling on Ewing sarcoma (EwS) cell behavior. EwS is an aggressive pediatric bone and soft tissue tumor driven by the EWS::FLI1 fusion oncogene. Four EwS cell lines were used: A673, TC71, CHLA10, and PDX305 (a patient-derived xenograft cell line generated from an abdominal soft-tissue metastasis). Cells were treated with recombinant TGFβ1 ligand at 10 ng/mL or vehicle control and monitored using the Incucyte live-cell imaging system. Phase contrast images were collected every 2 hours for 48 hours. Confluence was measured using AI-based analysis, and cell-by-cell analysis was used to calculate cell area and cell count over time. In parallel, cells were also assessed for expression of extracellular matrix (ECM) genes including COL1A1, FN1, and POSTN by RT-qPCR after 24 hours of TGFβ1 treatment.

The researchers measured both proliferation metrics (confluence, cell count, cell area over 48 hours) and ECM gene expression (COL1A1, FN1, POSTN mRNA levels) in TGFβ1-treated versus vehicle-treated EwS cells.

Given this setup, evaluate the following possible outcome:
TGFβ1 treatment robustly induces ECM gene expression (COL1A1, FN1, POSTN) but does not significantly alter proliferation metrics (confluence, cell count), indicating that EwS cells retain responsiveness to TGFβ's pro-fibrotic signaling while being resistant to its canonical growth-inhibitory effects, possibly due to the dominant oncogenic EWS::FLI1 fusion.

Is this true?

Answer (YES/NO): NO